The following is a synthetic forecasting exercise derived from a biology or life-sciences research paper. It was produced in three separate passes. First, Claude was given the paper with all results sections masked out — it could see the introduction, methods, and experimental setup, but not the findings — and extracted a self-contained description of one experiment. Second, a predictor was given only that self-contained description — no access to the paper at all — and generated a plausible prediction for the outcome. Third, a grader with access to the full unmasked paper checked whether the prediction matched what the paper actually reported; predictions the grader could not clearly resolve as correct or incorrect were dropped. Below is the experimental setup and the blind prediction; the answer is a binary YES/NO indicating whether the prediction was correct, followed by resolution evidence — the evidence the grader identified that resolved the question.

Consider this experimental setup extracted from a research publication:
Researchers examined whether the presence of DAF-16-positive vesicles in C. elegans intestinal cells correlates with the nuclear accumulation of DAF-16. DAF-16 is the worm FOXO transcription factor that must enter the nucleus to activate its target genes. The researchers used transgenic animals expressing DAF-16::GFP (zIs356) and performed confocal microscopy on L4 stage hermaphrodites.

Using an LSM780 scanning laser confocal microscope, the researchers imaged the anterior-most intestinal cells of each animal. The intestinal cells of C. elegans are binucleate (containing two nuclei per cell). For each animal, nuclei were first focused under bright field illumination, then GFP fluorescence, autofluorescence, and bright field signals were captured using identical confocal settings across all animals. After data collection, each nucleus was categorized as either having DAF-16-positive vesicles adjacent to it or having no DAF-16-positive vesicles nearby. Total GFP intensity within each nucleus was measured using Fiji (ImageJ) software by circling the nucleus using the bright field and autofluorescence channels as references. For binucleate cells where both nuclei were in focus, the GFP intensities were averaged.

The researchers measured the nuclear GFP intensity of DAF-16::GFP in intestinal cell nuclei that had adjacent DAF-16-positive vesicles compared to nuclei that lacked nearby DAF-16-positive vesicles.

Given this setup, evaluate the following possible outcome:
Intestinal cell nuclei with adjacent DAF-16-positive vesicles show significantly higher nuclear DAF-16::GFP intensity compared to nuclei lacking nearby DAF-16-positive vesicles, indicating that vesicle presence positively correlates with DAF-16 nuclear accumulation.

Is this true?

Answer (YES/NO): NO